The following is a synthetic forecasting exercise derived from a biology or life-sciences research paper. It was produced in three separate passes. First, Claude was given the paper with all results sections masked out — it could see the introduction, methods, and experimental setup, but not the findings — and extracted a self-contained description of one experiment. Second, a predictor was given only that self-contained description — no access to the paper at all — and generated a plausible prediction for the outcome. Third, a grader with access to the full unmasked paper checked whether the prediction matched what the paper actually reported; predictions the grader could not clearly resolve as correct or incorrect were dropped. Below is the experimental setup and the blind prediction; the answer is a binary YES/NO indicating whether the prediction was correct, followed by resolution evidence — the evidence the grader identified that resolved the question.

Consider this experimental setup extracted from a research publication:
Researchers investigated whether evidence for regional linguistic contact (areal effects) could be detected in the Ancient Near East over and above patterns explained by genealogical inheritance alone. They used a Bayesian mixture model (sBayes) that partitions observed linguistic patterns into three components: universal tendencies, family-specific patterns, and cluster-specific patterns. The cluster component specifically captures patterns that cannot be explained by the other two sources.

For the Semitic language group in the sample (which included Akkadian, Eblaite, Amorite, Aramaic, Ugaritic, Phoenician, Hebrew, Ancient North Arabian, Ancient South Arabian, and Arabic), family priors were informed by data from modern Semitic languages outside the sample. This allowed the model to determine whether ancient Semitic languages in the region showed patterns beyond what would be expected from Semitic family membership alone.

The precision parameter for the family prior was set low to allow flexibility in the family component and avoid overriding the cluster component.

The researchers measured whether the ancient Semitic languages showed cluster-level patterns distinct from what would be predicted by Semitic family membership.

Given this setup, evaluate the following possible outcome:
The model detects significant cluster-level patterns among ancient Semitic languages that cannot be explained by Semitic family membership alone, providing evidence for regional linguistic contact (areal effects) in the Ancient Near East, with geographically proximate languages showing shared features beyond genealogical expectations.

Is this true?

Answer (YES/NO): NO